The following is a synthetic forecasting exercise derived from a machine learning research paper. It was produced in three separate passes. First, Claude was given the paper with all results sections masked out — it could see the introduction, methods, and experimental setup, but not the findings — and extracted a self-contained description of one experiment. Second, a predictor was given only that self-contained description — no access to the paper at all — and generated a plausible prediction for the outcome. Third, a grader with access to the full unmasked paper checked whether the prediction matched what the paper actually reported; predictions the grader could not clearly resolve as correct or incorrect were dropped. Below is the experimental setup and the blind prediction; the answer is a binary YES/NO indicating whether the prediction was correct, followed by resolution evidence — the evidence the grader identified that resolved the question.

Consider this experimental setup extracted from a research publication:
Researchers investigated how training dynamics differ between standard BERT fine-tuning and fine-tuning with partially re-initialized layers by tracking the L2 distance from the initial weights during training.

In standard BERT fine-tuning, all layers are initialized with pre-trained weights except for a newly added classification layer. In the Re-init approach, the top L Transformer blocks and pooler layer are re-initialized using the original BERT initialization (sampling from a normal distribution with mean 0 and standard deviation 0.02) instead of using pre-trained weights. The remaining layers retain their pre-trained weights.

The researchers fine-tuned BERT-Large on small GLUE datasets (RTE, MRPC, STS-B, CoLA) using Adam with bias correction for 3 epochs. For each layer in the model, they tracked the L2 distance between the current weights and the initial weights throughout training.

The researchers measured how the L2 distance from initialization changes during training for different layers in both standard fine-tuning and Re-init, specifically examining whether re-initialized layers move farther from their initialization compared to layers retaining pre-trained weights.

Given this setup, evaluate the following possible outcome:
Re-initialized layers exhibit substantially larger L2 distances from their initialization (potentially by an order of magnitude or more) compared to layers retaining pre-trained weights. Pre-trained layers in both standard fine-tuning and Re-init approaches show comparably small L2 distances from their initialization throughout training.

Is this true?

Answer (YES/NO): NO